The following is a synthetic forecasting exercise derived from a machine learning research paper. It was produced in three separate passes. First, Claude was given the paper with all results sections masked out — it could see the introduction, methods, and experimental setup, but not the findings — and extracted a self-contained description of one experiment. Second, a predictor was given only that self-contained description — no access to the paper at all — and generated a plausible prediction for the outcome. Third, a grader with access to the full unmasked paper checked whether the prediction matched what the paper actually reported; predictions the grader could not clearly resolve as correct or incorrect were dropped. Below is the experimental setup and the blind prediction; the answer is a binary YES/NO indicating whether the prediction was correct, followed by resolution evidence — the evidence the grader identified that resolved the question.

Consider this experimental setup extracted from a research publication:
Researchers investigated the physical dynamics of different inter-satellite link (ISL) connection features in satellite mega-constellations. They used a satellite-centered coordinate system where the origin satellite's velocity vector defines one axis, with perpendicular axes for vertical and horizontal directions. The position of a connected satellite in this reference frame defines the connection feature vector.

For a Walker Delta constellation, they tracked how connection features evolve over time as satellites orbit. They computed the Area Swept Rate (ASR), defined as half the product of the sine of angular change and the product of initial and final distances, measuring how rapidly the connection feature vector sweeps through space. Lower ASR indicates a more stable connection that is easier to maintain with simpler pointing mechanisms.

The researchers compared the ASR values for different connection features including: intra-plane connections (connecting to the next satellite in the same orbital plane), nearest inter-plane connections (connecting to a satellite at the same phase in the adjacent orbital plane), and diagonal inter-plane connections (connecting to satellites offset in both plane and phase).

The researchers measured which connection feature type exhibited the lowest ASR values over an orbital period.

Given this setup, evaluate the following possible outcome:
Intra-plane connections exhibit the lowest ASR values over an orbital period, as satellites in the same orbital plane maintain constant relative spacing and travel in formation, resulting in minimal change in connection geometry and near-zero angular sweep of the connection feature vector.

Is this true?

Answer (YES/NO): YES